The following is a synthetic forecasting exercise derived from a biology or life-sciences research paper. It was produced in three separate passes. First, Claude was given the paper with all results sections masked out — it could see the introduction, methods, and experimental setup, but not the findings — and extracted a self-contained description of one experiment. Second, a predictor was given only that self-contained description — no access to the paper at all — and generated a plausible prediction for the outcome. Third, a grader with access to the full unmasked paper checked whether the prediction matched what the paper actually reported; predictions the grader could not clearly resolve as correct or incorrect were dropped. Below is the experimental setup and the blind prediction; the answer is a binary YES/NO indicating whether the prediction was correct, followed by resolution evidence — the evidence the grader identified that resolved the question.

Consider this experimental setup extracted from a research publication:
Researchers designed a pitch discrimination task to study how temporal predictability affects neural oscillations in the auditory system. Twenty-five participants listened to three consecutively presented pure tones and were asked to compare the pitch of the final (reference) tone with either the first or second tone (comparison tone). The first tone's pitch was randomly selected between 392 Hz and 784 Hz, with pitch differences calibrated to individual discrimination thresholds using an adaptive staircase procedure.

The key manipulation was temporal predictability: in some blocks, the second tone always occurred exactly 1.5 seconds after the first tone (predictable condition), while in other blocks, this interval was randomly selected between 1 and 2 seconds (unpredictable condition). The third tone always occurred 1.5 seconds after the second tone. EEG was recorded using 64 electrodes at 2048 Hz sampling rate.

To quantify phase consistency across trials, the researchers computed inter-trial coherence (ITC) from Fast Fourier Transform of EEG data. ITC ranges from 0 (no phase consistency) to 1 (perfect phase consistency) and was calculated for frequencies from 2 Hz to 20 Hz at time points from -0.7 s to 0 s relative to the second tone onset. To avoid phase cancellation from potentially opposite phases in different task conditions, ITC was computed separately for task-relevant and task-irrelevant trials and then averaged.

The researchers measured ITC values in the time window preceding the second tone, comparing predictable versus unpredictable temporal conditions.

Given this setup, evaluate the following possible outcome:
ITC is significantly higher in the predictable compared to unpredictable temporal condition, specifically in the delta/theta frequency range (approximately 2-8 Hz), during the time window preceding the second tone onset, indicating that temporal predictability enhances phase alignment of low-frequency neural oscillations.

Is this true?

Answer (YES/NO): NO